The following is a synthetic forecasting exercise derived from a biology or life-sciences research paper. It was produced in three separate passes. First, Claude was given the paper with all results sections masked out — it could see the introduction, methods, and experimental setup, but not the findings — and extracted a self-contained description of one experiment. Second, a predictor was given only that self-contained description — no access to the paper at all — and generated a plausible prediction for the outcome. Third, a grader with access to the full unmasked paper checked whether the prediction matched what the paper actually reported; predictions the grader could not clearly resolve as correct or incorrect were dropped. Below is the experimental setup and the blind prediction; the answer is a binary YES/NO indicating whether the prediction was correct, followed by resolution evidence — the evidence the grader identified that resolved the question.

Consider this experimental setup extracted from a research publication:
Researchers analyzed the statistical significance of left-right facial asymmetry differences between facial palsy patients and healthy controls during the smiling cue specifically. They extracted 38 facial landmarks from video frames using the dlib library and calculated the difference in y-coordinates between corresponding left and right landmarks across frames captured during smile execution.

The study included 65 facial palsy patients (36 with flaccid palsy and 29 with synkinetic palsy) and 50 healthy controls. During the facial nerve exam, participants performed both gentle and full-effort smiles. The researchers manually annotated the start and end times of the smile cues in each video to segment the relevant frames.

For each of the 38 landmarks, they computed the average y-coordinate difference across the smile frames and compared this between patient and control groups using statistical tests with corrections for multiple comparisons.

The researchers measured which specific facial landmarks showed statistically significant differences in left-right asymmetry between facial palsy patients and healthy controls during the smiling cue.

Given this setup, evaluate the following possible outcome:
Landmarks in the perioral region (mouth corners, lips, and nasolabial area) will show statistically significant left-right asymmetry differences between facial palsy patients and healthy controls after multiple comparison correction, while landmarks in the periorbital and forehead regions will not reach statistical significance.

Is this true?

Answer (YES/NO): NO